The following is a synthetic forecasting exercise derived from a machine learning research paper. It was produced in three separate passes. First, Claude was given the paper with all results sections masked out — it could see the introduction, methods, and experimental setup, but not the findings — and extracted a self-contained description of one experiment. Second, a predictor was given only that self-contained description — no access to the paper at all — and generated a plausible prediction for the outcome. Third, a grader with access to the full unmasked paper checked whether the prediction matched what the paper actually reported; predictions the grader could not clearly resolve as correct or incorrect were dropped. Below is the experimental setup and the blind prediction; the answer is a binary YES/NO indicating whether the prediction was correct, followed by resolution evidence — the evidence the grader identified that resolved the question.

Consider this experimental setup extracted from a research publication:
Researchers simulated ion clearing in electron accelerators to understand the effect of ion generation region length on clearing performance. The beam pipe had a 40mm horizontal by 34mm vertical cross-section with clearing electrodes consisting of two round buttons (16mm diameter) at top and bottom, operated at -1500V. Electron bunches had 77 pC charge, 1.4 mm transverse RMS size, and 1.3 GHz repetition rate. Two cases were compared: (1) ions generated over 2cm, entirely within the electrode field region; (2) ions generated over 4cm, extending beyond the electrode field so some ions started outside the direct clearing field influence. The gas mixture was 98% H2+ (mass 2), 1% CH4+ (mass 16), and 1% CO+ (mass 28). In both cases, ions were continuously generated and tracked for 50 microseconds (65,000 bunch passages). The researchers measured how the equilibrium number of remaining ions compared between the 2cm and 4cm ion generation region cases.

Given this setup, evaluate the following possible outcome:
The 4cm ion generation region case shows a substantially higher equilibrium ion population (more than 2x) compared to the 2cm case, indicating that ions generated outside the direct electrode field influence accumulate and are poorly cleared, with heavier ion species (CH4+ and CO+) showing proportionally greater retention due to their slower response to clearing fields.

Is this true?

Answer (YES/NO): NO